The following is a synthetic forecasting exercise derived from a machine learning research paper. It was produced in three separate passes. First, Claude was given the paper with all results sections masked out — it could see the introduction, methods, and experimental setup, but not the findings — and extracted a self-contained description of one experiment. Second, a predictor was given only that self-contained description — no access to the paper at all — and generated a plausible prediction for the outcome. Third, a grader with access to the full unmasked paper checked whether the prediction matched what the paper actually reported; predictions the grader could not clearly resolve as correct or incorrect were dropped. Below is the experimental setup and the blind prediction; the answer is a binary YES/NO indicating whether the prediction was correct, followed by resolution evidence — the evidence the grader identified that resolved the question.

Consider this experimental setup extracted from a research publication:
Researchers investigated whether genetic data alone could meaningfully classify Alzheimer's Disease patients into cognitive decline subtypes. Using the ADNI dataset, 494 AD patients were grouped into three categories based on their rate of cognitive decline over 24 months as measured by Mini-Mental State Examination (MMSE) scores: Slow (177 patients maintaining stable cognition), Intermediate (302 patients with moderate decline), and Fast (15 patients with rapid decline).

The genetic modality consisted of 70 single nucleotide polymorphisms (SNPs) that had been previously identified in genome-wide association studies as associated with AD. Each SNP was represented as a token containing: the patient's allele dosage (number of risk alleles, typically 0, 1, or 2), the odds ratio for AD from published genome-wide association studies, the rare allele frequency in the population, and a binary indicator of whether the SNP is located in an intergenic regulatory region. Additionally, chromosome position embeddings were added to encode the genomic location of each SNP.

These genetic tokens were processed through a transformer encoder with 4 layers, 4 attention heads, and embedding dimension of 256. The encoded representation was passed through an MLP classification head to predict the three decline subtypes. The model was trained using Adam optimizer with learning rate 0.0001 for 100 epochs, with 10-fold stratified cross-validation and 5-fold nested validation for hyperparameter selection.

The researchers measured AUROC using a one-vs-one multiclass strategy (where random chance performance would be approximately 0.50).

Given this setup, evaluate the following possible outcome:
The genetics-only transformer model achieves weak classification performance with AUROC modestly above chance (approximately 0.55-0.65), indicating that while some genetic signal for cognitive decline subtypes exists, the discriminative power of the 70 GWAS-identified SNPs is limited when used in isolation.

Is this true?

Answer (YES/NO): NO